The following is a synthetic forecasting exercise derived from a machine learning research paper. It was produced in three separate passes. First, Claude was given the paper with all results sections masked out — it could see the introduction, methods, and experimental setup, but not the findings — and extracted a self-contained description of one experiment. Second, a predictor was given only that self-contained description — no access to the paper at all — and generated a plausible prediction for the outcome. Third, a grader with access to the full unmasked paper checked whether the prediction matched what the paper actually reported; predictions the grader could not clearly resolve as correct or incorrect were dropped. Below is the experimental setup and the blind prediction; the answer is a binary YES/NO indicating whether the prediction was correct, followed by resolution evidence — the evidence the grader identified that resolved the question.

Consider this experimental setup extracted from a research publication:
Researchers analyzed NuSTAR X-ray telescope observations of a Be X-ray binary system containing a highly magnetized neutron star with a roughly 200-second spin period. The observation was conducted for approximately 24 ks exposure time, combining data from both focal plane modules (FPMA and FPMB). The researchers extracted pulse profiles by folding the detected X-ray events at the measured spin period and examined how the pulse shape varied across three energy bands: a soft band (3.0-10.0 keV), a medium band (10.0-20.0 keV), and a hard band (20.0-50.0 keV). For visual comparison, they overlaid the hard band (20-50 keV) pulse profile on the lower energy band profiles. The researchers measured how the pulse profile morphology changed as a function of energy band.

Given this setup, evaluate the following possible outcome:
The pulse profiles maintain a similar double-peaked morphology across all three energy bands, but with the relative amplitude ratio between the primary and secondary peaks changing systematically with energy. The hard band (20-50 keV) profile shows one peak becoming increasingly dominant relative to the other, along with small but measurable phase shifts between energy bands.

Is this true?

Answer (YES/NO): NO